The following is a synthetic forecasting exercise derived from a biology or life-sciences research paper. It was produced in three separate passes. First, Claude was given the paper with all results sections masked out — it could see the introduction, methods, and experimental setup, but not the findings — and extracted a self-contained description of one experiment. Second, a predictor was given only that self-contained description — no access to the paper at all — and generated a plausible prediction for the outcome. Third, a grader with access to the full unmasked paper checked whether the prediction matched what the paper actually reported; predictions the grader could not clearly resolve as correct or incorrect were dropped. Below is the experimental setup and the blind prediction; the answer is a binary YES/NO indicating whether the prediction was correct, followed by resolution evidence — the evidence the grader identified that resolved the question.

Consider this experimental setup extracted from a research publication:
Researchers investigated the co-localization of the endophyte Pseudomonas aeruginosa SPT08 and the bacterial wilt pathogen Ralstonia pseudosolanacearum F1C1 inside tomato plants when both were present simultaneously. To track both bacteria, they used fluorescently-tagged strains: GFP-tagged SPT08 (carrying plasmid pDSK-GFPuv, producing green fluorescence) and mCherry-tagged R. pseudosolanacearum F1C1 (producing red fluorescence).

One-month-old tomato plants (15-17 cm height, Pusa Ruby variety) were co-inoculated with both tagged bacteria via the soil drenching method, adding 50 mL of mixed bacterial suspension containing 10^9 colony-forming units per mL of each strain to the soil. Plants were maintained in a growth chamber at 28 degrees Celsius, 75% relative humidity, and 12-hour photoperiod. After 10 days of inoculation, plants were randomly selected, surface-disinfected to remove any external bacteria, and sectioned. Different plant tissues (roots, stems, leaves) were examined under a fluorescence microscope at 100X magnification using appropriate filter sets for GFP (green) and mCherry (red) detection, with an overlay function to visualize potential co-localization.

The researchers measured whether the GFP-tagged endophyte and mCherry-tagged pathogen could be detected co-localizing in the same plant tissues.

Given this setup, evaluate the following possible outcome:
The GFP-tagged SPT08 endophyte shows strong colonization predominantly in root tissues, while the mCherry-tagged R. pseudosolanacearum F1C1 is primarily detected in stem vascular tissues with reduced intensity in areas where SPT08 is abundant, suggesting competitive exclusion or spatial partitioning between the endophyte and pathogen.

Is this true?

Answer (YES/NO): NO